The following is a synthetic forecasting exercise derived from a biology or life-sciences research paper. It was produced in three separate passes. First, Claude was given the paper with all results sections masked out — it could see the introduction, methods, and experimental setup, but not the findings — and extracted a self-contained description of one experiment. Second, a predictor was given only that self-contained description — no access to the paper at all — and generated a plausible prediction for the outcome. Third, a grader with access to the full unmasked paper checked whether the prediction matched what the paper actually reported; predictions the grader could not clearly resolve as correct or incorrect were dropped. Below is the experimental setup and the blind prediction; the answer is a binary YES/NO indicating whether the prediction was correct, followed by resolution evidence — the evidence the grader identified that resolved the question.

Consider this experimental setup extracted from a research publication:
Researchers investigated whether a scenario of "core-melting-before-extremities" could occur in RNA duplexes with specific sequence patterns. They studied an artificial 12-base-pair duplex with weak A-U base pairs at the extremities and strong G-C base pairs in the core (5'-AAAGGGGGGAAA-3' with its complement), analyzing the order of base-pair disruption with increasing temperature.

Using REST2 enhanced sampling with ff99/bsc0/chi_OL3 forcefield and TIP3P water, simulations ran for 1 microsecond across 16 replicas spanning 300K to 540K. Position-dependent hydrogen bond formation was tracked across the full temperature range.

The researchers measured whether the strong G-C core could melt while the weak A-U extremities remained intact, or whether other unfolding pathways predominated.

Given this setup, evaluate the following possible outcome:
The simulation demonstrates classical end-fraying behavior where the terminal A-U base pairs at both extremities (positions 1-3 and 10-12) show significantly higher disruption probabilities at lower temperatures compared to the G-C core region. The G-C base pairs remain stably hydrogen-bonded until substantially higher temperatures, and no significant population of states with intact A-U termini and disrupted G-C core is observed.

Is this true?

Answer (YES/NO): YES